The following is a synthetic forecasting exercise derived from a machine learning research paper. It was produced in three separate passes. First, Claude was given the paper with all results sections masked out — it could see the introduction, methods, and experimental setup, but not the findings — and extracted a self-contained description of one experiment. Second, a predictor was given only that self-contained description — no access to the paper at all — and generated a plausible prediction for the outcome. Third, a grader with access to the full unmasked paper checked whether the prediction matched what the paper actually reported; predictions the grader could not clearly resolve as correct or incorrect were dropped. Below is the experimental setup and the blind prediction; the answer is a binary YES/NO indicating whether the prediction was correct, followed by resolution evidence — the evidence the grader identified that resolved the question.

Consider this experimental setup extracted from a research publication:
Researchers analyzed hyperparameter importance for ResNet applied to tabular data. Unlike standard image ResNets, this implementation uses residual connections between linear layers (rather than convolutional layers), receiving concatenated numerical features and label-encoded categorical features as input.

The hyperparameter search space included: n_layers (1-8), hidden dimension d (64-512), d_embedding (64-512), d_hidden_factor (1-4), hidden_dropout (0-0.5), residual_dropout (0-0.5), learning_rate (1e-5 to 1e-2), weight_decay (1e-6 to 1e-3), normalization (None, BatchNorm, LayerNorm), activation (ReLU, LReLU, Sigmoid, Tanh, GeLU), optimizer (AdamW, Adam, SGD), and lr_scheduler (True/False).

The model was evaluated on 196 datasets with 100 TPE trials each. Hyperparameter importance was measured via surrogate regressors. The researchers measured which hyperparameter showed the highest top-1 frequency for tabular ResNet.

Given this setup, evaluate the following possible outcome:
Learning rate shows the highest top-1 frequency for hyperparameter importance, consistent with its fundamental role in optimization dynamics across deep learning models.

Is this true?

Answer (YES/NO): NO